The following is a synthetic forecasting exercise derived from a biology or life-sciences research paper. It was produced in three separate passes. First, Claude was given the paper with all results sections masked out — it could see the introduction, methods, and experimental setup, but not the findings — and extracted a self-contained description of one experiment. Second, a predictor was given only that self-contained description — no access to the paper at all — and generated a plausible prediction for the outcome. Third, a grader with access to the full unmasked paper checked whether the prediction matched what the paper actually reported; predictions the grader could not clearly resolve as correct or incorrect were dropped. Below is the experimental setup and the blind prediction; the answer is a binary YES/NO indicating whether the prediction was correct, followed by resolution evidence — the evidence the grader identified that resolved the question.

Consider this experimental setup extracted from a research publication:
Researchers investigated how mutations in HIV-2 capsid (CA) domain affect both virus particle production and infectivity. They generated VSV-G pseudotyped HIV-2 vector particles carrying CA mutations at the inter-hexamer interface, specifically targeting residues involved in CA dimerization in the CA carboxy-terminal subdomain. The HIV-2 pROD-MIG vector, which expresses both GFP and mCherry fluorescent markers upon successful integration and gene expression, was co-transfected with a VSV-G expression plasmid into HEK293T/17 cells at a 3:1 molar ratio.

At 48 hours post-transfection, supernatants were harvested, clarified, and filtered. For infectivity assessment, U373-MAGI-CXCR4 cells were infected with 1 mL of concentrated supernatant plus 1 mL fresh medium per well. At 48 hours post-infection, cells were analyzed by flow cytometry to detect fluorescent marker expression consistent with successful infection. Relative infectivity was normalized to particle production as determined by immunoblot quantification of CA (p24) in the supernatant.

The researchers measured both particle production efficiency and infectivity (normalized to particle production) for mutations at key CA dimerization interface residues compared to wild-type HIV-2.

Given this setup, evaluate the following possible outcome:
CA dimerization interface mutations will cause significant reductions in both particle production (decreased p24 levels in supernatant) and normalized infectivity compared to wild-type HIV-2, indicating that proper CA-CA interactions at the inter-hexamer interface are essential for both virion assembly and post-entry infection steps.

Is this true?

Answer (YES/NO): YES